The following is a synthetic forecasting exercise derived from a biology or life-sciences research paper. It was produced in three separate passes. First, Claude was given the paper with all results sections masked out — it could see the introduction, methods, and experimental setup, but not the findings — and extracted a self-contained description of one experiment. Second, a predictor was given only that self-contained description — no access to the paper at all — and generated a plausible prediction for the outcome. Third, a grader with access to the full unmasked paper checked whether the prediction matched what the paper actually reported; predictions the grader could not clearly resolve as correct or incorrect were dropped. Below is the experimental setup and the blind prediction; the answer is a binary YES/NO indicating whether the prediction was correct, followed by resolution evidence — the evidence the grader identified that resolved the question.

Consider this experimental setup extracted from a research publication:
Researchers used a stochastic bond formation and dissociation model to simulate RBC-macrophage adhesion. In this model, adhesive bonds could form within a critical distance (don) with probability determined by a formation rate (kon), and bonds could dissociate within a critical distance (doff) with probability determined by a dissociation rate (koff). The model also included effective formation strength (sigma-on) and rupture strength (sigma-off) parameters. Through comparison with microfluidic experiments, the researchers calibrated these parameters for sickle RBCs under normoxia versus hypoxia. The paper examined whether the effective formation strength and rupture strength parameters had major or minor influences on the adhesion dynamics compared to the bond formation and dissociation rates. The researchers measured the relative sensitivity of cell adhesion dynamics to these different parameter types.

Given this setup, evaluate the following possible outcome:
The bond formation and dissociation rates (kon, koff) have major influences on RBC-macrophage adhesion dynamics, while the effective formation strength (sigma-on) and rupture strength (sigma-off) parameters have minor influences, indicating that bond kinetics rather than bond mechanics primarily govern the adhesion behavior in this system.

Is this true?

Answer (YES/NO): YES